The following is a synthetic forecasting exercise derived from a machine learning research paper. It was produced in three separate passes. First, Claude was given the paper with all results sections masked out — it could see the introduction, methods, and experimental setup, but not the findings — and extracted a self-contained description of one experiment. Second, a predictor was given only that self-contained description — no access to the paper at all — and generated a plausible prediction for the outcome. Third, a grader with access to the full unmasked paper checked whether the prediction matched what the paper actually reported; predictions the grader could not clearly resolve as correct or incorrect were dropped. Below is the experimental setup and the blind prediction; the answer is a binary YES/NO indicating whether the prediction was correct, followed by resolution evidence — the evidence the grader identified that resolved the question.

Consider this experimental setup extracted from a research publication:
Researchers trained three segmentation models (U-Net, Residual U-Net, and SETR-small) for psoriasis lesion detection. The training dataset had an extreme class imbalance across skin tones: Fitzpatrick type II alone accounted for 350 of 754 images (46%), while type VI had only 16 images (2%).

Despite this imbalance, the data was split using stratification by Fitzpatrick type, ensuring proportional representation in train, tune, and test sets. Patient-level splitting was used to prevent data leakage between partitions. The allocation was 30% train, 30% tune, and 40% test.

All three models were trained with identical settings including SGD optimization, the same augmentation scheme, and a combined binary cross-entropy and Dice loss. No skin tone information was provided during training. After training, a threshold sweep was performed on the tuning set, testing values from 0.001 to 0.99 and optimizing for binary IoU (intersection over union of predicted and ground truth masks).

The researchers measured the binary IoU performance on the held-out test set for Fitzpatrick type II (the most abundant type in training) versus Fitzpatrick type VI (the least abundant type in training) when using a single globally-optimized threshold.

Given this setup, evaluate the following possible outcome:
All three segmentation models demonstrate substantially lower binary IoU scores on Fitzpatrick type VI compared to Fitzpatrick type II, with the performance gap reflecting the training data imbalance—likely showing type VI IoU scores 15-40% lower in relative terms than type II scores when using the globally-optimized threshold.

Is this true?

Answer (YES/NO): NO